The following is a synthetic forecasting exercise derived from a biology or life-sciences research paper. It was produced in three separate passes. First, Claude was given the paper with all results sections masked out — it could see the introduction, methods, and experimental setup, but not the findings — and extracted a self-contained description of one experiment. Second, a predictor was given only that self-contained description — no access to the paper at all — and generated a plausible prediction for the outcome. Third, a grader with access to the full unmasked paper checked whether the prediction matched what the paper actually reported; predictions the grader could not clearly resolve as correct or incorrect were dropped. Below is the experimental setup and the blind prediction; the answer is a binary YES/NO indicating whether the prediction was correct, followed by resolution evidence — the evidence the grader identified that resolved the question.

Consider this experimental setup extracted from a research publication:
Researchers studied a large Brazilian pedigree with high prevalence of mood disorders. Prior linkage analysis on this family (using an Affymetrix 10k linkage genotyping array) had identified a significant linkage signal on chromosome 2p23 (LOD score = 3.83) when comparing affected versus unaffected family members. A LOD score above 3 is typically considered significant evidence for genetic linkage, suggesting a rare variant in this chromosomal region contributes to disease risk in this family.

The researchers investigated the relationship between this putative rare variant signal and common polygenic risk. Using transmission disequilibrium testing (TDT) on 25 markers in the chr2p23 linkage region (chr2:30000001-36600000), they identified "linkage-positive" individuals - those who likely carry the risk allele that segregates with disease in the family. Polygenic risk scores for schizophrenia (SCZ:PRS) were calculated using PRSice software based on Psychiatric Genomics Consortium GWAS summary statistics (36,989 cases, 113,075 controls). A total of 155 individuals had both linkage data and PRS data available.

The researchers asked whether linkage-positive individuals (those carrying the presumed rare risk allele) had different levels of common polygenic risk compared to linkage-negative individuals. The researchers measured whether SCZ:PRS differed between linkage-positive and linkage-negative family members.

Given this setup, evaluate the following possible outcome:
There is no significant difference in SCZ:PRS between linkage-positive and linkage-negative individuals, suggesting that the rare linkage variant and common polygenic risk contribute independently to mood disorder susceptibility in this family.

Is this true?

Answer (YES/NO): YES